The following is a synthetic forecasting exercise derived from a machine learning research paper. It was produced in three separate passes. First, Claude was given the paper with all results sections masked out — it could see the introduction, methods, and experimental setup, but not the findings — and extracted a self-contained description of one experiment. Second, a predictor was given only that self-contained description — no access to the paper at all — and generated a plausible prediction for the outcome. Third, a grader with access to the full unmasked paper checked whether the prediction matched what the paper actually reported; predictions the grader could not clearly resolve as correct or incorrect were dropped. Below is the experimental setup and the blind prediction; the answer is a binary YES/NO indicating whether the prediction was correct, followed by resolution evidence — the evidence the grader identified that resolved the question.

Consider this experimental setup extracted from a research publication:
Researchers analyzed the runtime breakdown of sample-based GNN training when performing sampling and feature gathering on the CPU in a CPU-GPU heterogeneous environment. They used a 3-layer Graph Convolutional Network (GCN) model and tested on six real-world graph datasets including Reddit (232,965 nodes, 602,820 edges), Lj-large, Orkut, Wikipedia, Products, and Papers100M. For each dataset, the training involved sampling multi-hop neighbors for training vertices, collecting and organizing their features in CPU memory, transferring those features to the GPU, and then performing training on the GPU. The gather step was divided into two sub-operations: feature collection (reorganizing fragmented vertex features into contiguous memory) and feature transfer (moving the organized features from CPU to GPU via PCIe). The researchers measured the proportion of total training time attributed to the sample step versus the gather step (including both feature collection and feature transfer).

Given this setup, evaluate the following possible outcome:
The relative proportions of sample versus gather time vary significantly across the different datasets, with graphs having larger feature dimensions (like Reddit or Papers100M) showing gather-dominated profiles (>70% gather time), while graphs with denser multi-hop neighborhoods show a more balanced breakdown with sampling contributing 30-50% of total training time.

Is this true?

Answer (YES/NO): NO